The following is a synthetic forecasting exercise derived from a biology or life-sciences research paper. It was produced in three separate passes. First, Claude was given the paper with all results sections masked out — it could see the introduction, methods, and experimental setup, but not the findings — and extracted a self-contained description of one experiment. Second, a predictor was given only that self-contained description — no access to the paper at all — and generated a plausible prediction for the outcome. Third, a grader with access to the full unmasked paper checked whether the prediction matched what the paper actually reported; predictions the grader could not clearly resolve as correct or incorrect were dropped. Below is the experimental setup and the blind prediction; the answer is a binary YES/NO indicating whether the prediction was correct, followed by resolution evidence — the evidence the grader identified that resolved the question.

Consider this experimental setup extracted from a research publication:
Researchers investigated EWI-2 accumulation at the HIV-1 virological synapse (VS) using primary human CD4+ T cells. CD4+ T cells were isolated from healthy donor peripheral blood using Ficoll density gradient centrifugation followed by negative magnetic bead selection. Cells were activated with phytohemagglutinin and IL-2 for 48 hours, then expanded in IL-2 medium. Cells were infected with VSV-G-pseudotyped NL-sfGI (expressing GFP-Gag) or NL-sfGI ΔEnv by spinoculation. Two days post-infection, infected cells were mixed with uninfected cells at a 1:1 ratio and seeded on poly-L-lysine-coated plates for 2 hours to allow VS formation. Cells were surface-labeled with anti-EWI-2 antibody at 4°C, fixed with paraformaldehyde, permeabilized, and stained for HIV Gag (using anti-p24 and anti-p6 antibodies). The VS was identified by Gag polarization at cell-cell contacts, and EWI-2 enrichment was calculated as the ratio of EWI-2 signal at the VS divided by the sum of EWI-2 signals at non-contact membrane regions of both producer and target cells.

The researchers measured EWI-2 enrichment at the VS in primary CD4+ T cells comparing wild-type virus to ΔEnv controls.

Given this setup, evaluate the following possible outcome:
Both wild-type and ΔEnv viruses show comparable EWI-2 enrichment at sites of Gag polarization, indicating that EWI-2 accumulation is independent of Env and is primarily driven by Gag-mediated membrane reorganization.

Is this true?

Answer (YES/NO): NO